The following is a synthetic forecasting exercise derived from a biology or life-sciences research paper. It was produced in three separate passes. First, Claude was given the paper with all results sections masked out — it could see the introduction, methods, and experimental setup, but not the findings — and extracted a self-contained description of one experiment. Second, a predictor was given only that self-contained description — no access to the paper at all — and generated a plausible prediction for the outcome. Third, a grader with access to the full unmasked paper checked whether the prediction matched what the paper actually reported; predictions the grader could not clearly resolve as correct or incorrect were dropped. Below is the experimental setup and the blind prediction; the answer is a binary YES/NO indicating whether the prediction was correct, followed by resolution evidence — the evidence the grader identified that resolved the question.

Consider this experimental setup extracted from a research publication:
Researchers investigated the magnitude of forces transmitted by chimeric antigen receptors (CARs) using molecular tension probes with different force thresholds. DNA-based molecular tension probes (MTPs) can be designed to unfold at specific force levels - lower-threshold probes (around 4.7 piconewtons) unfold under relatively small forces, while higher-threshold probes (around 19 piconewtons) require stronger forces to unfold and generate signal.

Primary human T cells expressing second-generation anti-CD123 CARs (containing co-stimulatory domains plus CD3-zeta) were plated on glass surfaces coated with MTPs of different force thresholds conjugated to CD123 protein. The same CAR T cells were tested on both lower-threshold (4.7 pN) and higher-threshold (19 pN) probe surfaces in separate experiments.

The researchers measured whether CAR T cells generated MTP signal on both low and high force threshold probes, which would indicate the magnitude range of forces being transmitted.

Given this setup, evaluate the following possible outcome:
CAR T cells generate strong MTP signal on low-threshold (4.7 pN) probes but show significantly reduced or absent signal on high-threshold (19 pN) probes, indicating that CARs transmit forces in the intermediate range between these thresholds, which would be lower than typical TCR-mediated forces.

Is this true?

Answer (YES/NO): NO